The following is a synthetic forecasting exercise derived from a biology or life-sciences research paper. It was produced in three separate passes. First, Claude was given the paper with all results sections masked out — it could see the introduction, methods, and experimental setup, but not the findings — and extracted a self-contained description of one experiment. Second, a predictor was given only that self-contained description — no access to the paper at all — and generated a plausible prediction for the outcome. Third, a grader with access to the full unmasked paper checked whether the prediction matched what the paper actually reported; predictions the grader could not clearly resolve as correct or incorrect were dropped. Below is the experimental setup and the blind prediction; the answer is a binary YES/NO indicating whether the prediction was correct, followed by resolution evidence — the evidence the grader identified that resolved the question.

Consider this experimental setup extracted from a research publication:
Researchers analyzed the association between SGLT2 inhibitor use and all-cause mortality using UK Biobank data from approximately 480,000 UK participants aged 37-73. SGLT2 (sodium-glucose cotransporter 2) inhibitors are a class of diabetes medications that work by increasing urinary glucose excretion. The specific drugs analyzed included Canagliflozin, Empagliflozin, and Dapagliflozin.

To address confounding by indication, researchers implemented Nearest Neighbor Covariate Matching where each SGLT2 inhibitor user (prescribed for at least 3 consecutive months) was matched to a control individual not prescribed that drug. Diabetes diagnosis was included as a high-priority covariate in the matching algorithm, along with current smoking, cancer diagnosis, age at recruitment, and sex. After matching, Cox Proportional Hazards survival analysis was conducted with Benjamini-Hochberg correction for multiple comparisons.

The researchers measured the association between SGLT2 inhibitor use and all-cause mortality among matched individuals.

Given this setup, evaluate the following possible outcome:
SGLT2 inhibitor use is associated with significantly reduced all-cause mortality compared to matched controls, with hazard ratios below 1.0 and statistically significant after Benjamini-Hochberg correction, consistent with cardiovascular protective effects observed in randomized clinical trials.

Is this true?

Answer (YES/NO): YES